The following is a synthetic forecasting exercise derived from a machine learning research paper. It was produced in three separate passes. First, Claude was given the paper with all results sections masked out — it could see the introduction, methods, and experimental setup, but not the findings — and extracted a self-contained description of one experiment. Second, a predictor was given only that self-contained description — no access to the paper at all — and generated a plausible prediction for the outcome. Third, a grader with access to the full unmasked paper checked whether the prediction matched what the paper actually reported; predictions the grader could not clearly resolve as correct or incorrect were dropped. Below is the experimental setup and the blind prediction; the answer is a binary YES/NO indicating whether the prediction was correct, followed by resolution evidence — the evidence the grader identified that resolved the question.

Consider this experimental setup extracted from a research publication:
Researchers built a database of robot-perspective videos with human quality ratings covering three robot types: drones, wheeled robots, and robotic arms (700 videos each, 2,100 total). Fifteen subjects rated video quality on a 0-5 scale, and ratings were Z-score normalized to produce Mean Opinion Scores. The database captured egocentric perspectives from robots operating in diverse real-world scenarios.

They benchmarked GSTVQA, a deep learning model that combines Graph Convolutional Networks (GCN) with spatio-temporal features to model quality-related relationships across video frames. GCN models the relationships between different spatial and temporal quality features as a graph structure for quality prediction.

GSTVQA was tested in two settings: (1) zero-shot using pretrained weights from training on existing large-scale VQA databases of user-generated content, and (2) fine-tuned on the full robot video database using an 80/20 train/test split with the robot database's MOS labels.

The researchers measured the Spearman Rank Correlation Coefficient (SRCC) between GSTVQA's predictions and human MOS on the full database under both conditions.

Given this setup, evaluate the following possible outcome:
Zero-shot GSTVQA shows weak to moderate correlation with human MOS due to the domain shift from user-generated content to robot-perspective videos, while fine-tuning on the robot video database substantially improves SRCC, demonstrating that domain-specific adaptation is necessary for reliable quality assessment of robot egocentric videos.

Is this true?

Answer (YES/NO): YES